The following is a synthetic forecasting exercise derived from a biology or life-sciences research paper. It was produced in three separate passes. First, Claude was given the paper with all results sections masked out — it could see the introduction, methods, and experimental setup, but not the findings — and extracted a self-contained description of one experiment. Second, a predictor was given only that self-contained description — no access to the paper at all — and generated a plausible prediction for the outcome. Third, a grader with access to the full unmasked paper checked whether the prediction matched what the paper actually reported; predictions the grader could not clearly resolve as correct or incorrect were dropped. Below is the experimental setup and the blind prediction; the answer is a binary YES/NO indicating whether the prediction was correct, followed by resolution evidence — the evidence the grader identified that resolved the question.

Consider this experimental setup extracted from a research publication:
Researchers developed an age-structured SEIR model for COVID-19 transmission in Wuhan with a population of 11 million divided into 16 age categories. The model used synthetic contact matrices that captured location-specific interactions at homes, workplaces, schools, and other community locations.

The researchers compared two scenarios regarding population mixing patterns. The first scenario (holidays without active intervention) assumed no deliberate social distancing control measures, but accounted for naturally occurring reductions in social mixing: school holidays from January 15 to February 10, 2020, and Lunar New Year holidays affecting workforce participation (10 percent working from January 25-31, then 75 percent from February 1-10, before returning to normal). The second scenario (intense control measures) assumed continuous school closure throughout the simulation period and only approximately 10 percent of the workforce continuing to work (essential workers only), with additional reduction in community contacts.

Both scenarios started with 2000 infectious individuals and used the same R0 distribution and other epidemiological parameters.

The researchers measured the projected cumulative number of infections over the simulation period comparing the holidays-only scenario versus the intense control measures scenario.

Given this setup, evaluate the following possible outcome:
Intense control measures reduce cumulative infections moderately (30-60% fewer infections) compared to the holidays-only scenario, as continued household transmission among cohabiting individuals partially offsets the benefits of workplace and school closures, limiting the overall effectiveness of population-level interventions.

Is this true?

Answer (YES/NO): NO